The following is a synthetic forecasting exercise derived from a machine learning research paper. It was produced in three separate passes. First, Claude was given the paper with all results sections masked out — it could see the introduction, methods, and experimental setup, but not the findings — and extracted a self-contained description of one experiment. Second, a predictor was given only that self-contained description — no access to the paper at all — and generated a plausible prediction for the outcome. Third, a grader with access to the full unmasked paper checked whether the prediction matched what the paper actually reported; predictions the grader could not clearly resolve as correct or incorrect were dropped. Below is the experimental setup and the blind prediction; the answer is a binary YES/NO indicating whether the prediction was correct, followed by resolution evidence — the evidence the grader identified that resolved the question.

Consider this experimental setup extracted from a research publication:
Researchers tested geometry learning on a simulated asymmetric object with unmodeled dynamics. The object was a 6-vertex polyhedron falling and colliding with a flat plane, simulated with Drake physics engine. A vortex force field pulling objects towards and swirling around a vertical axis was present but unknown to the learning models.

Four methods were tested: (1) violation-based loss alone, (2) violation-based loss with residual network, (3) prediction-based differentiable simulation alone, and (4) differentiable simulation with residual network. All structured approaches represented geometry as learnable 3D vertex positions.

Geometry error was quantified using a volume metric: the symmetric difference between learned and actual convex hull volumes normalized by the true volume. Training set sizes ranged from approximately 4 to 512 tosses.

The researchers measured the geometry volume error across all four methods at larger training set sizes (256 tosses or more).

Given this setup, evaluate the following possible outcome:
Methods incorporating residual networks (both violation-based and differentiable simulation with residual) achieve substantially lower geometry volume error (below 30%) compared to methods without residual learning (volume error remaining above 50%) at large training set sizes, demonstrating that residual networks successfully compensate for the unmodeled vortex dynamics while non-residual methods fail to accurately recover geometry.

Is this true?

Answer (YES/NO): NO